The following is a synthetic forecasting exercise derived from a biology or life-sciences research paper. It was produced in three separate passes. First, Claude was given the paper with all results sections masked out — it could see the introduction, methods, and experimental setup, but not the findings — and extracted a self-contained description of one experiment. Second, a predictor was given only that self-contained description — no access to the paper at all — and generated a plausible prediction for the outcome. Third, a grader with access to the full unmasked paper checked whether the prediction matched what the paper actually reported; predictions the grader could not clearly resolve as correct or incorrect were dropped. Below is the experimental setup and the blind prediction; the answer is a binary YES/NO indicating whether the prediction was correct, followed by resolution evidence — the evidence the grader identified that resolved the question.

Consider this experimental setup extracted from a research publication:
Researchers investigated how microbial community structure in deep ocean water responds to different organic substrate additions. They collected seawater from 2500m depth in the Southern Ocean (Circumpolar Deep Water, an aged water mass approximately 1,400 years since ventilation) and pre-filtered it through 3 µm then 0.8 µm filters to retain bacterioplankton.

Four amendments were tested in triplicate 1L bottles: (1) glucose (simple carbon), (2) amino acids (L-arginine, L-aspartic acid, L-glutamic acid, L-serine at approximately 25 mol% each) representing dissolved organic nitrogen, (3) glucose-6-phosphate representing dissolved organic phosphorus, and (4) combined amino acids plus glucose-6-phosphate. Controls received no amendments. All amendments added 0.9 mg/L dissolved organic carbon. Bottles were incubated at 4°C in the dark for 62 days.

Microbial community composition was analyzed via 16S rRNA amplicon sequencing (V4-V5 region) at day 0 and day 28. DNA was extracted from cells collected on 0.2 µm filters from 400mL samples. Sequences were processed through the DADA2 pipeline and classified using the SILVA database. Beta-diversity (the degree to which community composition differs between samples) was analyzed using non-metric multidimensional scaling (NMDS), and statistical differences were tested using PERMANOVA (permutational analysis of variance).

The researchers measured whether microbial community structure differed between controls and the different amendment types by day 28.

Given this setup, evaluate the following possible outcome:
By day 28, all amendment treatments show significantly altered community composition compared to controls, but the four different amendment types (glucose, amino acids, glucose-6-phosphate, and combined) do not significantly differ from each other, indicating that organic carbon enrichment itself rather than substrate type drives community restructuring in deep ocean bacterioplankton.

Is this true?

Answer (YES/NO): NO